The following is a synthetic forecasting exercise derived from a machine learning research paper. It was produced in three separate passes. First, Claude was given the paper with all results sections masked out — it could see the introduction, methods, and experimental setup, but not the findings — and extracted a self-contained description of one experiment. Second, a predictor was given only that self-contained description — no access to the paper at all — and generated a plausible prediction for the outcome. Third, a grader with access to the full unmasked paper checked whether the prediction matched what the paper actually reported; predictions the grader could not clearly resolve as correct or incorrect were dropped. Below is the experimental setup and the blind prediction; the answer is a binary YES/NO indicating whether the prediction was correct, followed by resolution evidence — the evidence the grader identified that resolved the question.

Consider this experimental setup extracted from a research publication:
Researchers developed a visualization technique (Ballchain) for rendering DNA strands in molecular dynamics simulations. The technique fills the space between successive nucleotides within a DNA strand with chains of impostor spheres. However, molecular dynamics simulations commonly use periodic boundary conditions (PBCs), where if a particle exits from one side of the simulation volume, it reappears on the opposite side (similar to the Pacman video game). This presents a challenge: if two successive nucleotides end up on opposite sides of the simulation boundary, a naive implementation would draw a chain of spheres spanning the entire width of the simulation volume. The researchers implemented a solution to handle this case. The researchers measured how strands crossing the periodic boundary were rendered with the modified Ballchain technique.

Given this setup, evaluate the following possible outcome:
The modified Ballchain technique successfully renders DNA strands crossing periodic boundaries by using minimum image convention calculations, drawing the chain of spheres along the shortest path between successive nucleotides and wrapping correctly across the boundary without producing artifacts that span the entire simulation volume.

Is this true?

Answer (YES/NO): NO